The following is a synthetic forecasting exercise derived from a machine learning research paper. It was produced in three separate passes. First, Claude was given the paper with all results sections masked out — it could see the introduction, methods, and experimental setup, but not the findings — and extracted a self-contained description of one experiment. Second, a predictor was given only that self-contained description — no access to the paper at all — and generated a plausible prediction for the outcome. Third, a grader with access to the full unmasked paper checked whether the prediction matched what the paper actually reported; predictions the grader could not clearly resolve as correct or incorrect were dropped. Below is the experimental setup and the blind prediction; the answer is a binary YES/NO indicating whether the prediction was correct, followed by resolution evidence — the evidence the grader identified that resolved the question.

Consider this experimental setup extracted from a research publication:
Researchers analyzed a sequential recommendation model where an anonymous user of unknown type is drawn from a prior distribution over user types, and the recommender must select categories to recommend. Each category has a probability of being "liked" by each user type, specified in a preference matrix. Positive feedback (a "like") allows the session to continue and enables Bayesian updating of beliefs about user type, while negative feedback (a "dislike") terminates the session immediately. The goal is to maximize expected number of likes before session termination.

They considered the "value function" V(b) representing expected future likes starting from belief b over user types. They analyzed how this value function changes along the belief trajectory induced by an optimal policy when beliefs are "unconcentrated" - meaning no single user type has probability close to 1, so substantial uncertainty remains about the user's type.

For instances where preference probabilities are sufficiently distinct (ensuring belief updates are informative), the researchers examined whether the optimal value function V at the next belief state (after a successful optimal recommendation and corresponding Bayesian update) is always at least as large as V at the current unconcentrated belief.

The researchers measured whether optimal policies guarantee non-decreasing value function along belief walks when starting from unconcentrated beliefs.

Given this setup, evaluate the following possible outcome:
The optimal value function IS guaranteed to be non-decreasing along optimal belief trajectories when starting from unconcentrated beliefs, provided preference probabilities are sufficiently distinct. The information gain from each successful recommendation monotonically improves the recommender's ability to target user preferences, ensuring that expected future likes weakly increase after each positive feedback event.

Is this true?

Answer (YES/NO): YES